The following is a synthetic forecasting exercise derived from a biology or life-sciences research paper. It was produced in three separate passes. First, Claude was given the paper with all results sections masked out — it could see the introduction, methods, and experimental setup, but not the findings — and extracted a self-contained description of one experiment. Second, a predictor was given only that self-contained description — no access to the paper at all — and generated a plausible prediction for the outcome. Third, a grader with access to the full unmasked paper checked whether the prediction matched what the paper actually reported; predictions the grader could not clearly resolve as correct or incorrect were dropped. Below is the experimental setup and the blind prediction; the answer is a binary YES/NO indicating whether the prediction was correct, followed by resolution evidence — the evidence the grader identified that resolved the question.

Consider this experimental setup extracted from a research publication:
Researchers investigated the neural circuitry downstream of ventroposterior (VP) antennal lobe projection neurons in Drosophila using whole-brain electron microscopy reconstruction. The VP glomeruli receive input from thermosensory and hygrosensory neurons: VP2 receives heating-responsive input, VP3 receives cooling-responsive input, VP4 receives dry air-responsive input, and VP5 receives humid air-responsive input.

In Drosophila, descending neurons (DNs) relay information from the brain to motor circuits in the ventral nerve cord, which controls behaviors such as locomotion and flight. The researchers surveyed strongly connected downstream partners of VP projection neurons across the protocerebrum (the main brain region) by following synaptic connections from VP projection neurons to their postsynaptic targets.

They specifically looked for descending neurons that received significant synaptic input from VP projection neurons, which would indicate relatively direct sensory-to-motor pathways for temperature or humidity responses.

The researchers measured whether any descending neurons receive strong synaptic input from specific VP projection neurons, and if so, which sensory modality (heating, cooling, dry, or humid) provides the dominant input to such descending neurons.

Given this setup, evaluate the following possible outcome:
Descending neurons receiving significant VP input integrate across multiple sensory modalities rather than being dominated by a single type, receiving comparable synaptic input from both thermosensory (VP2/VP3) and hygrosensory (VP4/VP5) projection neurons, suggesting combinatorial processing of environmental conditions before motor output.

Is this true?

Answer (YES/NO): NO